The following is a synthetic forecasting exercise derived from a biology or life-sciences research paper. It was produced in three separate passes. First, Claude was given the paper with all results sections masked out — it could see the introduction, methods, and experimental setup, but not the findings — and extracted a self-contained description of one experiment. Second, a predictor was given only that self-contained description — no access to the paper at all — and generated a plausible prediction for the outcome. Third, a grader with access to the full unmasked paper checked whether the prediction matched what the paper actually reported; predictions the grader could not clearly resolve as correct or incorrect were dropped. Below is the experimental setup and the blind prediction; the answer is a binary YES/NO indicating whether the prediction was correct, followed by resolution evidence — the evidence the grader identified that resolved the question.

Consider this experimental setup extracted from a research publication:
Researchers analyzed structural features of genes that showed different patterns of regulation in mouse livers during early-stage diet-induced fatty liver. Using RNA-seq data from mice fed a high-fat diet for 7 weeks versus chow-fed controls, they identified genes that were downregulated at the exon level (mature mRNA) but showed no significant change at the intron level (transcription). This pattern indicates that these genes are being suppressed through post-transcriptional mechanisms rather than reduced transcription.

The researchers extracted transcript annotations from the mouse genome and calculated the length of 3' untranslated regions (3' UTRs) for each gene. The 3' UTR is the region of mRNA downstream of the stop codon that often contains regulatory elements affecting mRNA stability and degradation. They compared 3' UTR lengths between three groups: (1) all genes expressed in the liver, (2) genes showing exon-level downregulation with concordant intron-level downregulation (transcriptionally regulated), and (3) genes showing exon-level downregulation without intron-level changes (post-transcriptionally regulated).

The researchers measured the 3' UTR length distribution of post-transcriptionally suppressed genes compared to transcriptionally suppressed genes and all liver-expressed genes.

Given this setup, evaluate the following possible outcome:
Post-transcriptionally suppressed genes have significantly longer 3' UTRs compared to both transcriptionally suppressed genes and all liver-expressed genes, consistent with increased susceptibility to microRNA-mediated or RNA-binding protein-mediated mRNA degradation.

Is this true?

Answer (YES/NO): NO